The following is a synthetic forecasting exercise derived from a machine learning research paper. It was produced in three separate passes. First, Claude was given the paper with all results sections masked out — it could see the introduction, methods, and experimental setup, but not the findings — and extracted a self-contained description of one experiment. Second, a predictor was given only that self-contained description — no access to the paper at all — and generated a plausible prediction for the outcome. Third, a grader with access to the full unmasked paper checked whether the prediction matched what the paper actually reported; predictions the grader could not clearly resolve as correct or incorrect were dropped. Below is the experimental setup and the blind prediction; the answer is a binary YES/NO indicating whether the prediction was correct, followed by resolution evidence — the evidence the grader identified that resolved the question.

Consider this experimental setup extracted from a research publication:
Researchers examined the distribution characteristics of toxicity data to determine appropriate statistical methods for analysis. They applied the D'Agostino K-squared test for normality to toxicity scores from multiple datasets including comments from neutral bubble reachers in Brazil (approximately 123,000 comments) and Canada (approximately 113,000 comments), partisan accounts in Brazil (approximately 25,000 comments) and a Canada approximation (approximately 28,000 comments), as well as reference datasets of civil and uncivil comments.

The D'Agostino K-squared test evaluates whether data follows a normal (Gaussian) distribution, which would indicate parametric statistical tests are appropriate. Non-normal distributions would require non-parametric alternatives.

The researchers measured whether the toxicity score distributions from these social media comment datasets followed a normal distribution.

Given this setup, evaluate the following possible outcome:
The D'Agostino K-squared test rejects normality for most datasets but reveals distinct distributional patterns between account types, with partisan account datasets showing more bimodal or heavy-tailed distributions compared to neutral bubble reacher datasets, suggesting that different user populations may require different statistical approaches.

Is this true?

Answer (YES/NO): NO